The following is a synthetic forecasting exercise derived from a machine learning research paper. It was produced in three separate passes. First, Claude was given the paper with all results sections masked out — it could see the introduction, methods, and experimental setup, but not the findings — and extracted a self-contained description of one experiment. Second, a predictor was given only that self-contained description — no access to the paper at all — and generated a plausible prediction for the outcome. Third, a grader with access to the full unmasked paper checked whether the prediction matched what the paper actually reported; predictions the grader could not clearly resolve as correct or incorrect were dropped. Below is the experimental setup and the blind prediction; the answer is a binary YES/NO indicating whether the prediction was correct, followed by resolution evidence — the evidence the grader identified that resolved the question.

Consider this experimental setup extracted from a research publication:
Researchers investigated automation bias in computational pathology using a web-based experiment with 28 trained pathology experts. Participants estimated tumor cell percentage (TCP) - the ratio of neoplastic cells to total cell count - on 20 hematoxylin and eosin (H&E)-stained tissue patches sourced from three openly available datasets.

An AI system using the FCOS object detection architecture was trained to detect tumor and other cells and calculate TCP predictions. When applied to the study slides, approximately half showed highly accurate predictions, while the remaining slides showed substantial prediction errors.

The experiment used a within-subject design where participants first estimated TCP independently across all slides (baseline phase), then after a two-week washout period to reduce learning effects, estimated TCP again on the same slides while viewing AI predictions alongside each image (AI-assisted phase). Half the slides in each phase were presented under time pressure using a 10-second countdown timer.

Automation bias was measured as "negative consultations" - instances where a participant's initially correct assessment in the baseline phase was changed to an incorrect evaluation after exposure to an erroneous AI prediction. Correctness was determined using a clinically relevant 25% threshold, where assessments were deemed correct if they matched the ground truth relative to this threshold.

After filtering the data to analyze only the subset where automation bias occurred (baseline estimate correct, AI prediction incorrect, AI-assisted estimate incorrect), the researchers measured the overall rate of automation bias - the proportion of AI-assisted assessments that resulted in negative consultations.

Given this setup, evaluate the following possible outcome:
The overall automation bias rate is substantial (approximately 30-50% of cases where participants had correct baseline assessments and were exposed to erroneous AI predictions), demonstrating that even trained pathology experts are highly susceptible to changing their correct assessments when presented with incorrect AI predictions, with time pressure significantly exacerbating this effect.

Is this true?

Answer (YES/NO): NO